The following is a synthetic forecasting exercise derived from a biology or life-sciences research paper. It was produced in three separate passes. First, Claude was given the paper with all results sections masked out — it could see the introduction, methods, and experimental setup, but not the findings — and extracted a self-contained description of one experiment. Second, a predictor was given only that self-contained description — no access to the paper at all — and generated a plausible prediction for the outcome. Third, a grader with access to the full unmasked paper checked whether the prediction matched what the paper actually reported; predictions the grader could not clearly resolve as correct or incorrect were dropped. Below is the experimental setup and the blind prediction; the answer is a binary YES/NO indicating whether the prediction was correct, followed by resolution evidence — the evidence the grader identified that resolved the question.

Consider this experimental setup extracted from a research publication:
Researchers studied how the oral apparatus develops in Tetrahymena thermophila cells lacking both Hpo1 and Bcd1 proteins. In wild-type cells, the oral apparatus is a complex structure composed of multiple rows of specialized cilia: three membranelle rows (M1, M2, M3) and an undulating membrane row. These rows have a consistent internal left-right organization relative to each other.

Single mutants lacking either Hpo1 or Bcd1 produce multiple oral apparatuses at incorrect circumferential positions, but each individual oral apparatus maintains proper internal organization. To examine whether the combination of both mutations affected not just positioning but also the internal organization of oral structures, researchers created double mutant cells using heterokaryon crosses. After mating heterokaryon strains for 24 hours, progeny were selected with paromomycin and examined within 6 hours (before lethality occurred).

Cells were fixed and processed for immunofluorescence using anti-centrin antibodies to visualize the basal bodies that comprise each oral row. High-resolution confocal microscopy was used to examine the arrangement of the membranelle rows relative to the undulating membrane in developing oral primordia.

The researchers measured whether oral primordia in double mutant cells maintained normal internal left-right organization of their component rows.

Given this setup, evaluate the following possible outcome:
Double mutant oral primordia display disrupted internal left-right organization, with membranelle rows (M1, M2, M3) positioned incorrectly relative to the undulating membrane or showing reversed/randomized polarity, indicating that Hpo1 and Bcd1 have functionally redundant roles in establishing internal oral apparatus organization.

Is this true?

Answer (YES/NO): YES